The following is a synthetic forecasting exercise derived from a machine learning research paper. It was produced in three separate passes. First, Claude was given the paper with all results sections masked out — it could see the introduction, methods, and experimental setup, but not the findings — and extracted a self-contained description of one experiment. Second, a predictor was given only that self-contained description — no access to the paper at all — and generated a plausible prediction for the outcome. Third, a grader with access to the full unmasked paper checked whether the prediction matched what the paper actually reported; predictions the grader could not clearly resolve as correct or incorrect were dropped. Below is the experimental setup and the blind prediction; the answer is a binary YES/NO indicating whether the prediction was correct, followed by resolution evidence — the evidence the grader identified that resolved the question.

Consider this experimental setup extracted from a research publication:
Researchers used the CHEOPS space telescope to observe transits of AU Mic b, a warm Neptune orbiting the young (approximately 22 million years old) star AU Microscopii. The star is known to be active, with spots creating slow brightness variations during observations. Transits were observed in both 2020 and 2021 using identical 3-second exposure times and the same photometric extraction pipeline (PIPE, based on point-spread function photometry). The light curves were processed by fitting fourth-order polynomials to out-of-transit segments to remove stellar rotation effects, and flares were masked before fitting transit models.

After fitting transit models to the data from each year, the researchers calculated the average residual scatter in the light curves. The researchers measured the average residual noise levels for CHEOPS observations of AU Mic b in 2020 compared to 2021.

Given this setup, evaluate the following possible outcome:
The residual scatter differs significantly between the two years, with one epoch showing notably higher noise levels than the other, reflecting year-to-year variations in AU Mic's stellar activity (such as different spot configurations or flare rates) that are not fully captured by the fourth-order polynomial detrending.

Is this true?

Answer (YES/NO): YES